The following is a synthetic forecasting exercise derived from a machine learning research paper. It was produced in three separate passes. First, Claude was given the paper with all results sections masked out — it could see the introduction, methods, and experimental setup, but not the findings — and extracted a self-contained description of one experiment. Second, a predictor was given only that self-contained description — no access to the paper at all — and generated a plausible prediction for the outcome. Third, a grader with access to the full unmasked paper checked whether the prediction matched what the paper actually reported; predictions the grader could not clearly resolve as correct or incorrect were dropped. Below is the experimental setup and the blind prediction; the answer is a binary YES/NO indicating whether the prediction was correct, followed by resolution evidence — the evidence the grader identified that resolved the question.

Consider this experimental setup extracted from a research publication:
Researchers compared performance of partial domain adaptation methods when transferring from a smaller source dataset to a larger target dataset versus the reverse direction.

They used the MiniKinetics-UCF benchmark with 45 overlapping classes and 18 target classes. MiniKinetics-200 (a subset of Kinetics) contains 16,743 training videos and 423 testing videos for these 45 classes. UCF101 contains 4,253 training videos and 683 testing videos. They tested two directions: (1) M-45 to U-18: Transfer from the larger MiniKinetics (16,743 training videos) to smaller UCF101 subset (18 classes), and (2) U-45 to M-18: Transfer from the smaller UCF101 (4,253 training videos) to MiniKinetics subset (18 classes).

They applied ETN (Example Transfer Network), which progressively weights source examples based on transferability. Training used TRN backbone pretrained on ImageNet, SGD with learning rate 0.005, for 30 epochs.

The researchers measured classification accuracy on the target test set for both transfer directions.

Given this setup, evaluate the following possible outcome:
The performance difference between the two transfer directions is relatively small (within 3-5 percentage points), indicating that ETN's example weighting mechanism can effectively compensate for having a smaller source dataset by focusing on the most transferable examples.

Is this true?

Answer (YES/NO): NO